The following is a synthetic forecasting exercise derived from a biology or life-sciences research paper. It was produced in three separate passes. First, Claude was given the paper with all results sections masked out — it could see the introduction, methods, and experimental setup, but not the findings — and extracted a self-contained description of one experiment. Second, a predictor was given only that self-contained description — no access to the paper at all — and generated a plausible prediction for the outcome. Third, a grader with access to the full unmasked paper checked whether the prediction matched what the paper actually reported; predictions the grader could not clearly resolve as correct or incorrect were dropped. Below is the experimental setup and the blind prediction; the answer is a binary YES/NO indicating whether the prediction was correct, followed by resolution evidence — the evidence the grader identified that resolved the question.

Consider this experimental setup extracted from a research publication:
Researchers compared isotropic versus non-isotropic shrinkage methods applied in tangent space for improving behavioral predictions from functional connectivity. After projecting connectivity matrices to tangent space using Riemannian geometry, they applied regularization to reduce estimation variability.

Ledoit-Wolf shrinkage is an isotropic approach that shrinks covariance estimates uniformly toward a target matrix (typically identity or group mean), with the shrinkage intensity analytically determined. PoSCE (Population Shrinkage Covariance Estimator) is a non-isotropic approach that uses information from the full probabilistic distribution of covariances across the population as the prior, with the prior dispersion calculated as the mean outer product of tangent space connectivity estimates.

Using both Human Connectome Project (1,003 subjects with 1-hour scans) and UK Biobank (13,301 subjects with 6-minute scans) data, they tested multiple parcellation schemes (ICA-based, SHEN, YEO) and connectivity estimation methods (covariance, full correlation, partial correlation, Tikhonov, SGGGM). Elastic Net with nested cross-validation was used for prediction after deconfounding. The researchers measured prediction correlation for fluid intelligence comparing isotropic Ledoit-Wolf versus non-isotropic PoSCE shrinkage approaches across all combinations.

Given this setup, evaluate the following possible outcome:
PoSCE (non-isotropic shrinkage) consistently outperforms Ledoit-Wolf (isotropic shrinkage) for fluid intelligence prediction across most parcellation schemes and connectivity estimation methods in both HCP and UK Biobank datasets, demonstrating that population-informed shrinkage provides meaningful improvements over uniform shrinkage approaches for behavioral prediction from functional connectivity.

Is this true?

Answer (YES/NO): NO